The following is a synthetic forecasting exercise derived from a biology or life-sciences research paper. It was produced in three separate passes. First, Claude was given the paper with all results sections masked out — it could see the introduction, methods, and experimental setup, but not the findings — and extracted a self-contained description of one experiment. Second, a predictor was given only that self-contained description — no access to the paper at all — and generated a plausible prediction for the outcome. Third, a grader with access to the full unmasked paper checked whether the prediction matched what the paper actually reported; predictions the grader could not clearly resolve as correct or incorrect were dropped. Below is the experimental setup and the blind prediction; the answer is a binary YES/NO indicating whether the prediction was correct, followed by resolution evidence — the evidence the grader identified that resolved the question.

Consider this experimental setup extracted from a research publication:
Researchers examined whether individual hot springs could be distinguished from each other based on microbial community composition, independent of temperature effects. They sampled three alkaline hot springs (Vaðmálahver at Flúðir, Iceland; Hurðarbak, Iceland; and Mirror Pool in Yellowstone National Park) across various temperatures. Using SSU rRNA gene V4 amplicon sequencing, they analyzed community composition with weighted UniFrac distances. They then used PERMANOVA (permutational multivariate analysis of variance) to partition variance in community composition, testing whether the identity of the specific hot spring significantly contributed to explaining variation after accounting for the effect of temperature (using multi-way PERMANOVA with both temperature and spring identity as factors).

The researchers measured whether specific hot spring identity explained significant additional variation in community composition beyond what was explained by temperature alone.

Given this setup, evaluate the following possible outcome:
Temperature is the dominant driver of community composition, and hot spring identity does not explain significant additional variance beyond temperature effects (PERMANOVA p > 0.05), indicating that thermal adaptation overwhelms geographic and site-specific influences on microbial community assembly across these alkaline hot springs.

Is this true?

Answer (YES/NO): NO